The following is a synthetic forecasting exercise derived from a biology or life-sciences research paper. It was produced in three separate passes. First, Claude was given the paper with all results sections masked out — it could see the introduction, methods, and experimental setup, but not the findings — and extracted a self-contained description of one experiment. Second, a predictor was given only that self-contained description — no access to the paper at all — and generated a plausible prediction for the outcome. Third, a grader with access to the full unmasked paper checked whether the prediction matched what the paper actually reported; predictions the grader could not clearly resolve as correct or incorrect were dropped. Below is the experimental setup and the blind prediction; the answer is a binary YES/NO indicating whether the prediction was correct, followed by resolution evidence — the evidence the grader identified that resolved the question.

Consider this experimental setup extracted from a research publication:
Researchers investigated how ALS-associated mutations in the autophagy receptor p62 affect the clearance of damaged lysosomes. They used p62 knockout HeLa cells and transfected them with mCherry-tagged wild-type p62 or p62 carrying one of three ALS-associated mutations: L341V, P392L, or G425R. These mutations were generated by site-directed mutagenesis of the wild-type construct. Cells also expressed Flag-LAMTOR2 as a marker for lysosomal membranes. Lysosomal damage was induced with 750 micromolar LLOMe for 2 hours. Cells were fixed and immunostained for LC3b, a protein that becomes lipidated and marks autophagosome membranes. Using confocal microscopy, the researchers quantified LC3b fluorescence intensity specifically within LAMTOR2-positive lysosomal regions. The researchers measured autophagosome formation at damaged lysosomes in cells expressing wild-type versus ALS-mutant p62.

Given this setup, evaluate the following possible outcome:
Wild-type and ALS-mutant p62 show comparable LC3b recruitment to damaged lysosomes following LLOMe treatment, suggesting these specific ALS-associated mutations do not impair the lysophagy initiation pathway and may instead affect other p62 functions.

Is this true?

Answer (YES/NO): NO